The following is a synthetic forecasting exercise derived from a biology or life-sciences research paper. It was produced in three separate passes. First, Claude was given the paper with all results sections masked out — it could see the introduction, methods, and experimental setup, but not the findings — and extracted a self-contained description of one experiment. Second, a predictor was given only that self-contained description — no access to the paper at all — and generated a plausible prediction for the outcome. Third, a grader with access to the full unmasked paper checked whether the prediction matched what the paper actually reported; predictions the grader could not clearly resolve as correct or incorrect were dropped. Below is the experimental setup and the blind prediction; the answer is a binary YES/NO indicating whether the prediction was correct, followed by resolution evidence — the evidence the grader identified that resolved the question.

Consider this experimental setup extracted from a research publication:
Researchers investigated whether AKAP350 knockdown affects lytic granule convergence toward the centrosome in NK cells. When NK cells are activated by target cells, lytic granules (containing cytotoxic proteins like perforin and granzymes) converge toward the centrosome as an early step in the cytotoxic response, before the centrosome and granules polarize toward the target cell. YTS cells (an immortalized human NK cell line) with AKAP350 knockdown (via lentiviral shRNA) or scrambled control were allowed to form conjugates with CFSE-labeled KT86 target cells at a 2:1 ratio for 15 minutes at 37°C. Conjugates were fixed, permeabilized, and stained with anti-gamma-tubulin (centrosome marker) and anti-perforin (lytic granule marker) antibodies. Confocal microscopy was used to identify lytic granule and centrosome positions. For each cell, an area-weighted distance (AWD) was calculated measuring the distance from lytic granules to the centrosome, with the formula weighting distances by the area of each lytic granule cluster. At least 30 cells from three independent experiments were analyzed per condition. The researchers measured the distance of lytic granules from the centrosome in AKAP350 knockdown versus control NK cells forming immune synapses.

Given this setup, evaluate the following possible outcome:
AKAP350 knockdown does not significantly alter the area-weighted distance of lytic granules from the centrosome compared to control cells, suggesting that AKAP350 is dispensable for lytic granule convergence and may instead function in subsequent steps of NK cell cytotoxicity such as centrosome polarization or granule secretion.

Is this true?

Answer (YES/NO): NO